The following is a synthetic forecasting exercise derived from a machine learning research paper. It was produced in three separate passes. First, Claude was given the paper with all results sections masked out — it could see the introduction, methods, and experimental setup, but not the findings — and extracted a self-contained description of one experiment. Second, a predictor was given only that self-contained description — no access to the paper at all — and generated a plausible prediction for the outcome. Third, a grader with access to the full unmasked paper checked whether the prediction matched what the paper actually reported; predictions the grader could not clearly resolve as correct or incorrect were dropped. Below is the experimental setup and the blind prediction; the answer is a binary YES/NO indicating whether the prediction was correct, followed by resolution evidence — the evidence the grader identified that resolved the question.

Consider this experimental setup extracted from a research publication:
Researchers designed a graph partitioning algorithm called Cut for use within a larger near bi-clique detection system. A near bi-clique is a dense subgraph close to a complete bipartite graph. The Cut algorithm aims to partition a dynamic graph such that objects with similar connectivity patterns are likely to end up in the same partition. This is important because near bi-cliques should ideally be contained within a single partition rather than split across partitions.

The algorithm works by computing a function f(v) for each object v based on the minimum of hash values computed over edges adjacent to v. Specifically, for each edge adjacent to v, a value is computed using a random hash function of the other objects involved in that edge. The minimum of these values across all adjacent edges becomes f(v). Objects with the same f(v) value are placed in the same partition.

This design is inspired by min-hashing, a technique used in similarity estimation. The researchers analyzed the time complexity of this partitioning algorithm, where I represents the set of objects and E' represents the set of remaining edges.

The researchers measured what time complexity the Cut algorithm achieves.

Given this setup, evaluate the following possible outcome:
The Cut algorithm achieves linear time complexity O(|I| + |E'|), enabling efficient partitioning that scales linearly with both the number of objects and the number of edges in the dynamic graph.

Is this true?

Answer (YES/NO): YES